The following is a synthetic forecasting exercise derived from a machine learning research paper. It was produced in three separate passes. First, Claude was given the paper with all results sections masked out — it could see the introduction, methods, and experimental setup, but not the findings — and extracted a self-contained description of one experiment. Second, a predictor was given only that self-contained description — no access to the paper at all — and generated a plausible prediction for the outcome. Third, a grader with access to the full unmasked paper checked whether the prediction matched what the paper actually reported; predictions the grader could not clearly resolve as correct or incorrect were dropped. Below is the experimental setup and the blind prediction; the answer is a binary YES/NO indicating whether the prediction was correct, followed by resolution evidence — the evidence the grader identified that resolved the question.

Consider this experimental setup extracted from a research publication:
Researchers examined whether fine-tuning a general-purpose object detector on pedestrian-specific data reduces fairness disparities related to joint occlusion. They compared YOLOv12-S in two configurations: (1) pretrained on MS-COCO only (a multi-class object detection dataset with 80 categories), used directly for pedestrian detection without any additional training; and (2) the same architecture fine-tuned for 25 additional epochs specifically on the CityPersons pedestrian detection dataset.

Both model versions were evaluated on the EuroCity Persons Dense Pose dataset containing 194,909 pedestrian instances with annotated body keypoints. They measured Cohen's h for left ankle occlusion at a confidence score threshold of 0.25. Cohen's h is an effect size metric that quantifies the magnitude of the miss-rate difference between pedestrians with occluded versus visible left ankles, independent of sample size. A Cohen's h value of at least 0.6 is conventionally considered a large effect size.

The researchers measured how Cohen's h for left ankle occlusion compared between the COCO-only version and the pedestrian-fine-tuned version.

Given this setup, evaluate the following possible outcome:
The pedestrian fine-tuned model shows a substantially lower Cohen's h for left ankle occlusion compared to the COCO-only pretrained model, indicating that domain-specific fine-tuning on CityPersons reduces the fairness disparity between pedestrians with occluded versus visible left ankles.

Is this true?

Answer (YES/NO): YES